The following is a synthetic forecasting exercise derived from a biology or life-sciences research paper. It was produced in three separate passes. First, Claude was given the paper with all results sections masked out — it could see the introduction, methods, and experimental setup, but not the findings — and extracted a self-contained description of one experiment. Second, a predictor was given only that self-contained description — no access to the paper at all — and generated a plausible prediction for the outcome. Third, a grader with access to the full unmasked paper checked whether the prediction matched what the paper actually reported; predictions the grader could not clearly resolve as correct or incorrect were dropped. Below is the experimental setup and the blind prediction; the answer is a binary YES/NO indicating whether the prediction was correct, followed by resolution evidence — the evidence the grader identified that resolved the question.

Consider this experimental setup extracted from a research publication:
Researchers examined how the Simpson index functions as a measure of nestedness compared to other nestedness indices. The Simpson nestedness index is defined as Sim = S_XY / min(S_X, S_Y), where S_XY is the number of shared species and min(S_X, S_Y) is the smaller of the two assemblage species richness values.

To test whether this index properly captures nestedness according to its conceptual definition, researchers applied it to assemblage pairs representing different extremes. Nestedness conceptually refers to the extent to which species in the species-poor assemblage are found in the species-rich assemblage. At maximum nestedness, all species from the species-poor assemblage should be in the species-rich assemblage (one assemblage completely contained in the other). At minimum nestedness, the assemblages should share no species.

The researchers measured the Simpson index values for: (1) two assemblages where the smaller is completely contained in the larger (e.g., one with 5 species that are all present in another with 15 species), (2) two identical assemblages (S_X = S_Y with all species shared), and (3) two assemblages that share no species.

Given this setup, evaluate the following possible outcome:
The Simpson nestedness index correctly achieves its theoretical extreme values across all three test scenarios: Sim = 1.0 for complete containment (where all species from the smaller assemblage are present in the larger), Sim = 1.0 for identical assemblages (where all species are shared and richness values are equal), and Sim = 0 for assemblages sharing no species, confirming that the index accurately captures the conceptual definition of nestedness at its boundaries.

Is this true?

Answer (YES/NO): YES